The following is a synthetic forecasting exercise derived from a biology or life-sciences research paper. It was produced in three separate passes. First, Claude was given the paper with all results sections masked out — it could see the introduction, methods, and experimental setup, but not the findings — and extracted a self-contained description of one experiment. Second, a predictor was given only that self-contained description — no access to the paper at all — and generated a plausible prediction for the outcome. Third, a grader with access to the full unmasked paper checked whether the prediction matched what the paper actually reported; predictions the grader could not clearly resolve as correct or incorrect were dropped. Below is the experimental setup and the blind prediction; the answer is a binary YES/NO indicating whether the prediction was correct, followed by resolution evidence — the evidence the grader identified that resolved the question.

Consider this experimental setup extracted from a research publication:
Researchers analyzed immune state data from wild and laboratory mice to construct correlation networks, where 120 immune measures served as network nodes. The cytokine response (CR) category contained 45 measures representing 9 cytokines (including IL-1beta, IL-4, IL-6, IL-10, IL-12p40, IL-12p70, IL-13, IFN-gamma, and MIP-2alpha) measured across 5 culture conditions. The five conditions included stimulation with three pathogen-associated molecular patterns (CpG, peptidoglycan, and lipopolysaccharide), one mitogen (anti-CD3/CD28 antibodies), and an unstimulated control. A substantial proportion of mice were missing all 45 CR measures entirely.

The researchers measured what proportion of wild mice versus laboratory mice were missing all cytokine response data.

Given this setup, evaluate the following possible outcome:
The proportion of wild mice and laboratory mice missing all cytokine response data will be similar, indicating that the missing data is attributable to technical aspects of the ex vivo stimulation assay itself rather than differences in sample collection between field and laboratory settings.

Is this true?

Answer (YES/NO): NO